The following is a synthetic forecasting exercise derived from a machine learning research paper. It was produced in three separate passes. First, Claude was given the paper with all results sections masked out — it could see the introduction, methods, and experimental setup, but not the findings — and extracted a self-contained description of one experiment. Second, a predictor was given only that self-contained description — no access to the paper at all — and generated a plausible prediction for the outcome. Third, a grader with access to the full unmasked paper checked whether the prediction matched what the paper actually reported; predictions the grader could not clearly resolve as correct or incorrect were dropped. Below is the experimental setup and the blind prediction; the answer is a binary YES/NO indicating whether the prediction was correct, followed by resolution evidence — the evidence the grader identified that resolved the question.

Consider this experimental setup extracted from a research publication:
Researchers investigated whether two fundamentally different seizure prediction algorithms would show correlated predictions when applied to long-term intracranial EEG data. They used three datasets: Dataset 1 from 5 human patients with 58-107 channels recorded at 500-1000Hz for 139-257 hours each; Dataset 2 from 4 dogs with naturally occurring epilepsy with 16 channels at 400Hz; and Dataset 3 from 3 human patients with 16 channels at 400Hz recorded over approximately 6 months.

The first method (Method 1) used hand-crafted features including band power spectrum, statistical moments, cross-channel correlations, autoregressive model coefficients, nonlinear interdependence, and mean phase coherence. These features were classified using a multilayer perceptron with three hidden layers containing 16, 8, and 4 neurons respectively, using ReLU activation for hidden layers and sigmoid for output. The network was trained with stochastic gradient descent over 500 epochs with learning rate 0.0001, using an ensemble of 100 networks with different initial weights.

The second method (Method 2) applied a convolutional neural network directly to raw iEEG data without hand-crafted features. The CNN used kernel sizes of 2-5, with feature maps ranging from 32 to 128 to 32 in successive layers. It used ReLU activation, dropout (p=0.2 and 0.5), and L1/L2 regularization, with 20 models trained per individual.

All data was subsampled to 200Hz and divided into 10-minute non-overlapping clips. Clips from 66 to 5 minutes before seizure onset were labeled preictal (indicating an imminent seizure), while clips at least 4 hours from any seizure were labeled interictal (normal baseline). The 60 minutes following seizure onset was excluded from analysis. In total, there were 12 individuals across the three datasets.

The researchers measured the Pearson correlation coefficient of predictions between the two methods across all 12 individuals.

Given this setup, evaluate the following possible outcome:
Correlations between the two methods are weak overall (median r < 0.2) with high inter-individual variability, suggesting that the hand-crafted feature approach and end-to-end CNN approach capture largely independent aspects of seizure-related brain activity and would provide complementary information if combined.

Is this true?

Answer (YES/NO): NO